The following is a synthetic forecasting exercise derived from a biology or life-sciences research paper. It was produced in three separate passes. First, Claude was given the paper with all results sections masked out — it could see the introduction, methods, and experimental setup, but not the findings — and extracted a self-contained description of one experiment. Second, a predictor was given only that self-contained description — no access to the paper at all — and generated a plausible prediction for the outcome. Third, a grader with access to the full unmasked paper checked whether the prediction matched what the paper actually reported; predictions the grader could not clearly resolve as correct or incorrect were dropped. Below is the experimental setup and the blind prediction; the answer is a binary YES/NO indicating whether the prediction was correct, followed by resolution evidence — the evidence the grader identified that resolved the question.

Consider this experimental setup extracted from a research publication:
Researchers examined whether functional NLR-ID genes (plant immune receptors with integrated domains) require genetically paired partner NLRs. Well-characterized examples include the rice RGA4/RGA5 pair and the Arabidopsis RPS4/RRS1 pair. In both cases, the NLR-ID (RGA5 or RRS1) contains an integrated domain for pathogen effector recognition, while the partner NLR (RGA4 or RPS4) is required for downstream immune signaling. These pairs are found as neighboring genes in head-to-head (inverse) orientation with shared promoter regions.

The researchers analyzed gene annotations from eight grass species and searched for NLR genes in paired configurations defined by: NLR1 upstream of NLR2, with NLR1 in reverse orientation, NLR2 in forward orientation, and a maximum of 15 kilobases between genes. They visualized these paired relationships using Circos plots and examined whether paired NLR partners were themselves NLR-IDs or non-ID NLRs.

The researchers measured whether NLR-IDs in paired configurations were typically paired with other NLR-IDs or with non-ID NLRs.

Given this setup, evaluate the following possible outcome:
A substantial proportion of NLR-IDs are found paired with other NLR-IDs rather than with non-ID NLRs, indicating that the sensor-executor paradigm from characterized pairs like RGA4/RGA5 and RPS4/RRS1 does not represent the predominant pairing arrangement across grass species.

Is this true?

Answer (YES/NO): NO